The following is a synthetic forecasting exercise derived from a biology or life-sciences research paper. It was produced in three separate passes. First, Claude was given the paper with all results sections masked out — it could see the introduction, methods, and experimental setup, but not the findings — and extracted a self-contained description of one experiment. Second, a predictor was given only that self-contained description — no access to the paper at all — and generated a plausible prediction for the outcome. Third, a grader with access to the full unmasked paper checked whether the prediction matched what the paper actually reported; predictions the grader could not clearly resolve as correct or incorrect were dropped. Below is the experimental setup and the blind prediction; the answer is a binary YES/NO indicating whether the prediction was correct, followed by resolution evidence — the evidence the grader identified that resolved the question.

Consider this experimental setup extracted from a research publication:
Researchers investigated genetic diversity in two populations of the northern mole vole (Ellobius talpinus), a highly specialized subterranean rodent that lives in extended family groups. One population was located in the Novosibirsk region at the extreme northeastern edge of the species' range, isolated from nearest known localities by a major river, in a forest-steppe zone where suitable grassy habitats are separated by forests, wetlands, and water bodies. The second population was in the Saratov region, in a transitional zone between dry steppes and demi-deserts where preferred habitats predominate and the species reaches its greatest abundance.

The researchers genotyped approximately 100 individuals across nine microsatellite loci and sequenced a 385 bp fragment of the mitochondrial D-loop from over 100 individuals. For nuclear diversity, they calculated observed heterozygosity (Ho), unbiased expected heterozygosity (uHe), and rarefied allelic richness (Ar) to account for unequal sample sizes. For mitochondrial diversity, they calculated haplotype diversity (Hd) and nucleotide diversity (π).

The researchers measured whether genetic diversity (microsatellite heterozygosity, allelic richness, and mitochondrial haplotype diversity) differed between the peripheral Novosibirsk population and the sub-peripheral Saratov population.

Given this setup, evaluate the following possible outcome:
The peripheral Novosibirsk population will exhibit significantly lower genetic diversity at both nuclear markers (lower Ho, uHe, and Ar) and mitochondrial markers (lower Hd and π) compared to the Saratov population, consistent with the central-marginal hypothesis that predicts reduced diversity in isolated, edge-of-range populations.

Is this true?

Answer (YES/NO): NO